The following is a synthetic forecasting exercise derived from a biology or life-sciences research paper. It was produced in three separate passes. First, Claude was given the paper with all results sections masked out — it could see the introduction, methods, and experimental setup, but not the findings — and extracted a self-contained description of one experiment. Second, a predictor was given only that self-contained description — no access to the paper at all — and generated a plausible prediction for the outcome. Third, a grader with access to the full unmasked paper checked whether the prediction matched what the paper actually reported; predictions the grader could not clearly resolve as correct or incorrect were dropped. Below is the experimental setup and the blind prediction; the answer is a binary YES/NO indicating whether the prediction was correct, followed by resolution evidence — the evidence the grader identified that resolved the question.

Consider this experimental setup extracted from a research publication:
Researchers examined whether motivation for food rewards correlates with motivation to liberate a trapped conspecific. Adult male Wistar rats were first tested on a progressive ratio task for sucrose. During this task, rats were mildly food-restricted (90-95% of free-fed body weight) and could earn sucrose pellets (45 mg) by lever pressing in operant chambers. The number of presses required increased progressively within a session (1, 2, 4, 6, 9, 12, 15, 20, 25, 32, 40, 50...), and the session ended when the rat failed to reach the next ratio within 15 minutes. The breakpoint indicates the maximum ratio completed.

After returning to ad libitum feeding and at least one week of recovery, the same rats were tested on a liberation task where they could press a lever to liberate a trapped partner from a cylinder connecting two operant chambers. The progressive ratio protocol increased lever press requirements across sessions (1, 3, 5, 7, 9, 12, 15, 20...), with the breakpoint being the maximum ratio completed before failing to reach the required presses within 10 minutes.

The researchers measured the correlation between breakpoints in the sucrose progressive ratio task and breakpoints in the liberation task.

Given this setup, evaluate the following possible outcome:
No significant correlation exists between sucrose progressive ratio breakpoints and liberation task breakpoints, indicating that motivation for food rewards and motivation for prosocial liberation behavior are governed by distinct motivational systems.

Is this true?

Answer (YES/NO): NO